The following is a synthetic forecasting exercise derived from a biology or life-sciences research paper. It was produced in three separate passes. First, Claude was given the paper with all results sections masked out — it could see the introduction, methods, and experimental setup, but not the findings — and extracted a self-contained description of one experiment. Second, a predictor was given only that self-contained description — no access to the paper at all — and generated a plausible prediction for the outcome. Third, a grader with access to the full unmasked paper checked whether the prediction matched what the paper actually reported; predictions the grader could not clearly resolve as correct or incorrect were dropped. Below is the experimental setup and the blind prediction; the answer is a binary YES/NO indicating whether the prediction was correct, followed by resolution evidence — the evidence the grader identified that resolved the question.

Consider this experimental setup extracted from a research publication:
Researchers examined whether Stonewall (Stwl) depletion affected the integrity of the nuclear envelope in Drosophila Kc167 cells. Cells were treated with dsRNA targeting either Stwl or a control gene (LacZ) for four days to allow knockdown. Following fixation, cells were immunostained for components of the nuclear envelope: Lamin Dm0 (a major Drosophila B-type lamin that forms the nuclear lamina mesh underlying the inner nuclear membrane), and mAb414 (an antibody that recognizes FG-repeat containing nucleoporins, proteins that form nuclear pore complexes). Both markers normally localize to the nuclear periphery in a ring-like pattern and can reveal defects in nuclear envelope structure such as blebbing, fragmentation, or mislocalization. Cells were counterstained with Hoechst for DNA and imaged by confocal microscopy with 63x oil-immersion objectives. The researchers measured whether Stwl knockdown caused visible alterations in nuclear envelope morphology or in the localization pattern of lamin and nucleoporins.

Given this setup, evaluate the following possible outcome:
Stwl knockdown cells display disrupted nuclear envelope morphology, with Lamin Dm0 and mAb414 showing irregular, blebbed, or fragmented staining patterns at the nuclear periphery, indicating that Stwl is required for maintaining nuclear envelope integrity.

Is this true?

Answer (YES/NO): NO